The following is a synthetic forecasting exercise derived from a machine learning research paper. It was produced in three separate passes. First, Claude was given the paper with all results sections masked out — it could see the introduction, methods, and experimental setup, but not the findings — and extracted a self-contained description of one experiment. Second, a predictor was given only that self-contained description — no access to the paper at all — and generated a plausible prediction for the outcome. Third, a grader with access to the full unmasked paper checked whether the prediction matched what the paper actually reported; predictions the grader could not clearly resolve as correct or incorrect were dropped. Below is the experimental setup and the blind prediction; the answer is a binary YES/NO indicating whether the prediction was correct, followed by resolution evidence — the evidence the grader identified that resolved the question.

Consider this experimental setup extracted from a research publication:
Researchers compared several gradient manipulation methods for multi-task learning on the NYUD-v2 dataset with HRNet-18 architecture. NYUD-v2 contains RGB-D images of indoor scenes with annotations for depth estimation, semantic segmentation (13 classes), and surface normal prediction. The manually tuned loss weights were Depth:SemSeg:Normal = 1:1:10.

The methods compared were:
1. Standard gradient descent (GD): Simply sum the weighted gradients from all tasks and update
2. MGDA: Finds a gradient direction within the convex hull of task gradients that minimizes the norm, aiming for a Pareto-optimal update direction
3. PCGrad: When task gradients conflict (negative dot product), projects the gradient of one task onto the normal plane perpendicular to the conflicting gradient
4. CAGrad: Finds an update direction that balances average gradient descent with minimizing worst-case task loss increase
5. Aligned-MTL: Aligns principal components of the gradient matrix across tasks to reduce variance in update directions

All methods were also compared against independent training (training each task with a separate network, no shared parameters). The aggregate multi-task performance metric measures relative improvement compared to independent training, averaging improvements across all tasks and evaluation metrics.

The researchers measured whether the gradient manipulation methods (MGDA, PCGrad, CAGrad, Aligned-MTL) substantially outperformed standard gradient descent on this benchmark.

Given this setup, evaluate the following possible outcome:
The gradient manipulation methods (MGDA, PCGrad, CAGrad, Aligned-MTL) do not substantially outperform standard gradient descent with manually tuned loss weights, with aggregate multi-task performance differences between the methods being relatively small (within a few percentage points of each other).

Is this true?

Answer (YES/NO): YES